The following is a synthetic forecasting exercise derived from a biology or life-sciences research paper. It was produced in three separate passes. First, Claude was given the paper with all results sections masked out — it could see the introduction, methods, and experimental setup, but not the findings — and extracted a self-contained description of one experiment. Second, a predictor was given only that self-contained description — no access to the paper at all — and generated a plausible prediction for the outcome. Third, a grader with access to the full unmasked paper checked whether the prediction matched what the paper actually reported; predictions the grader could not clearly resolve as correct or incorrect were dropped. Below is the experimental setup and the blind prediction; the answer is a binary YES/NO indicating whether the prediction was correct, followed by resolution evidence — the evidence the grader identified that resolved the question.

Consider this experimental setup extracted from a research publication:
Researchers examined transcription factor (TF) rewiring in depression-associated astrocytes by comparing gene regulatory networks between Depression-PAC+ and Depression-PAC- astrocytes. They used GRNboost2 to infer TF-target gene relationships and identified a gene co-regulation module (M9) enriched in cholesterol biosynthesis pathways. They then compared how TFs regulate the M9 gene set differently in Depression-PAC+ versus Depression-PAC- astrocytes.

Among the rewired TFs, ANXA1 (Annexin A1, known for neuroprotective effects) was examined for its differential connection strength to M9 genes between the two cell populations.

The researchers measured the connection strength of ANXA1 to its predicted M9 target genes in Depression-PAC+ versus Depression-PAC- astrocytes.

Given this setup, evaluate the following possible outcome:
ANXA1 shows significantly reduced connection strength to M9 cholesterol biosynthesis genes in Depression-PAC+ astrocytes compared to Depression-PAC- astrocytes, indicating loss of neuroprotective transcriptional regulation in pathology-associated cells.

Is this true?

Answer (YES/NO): YES